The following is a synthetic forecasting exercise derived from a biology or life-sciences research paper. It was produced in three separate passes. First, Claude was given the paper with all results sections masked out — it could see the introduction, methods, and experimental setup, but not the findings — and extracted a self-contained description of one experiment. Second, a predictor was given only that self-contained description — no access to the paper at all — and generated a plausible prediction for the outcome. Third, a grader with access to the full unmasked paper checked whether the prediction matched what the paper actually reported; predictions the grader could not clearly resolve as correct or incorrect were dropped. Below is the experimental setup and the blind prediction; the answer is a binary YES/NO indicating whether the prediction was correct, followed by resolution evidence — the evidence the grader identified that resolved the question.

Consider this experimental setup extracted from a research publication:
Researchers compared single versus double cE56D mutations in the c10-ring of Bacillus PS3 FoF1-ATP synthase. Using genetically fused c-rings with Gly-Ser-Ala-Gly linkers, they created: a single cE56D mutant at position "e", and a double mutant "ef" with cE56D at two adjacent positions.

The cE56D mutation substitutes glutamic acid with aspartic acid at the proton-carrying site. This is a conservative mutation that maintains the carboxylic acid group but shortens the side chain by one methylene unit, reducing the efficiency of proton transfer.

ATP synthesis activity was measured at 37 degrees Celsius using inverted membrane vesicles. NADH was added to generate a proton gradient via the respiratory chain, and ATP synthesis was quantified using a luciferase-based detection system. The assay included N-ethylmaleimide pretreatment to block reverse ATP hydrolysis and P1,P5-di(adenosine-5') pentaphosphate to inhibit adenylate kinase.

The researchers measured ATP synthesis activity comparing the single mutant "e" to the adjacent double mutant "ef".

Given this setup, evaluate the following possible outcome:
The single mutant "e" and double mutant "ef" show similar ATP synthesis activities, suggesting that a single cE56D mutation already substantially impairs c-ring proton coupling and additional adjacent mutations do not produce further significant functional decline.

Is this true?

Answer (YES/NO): NO